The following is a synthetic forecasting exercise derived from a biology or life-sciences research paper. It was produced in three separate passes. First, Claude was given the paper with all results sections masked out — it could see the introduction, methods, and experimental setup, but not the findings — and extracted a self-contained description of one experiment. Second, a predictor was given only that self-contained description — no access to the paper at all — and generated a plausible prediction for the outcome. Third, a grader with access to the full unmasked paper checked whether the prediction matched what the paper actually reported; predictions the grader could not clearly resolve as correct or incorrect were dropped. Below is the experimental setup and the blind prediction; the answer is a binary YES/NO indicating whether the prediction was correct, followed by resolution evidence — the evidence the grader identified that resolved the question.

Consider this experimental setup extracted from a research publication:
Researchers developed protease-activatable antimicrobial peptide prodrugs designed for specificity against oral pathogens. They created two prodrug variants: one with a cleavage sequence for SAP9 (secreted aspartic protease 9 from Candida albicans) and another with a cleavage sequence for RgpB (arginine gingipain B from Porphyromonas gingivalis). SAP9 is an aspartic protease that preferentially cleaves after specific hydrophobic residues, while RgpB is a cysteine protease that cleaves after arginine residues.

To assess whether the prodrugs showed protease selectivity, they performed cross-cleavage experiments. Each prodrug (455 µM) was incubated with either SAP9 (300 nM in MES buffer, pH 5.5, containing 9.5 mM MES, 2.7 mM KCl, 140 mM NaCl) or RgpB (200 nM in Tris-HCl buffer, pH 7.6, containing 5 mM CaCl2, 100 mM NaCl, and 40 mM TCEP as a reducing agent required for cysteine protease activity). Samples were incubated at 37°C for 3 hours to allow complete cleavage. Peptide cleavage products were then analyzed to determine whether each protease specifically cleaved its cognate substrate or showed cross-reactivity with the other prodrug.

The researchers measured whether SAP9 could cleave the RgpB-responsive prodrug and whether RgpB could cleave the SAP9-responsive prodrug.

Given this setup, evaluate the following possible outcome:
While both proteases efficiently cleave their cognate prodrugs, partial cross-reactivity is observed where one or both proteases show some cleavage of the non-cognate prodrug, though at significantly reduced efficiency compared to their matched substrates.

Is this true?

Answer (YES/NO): NO